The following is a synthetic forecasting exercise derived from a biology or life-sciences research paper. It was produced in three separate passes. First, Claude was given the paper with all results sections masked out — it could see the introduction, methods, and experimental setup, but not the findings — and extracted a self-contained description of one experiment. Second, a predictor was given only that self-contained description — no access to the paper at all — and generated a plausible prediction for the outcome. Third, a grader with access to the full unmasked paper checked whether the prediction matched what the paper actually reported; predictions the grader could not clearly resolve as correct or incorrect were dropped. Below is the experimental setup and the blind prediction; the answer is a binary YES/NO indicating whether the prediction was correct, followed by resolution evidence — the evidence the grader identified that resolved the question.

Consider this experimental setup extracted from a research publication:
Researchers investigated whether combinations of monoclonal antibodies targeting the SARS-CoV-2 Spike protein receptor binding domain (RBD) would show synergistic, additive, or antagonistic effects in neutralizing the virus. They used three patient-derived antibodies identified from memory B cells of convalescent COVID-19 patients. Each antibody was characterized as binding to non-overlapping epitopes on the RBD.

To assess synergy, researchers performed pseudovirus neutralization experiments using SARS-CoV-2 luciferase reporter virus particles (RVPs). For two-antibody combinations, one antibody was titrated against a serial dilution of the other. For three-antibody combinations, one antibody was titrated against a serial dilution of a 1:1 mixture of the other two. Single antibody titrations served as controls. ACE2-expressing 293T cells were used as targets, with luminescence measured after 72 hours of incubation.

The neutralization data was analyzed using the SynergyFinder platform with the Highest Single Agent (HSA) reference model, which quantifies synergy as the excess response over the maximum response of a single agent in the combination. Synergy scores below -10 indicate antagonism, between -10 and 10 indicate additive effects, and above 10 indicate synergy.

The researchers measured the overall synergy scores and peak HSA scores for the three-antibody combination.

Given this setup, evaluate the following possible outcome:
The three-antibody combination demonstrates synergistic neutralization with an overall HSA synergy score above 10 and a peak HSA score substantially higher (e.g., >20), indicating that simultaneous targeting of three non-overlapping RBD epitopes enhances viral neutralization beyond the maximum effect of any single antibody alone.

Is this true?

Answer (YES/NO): NO